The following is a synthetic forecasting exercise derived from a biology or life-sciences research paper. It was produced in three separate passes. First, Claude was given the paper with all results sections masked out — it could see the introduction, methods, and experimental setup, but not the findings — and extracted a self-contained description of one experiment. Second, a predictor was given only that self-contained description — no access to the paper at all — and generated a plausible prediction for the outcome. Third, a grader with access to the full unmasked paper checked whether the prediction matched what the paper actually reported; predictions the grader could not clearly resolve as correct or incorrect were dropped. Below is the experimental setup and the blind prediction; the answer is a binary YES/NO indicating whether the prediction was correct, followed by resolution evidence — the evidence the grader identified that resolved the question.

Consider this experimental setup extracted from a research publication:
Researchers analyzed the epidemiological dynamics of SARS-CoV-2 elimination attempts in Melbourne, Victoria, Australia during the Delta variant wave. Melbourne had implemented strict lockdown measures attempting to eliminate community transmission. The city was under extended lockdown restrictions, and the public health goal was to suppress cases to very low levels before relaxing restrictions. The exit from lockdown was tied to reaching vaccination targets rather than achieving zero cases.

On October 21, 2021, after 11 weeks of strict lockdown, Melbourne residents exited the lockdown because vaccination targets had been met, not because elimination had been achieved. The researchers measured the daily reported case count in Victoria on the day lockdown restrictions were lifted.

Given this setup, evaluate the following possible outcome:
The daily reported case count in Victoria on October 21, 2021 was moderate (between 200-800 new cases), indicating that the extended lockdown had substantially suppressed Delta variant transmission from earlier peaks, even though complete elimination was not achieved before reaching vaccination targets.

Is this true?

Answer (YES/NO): NO